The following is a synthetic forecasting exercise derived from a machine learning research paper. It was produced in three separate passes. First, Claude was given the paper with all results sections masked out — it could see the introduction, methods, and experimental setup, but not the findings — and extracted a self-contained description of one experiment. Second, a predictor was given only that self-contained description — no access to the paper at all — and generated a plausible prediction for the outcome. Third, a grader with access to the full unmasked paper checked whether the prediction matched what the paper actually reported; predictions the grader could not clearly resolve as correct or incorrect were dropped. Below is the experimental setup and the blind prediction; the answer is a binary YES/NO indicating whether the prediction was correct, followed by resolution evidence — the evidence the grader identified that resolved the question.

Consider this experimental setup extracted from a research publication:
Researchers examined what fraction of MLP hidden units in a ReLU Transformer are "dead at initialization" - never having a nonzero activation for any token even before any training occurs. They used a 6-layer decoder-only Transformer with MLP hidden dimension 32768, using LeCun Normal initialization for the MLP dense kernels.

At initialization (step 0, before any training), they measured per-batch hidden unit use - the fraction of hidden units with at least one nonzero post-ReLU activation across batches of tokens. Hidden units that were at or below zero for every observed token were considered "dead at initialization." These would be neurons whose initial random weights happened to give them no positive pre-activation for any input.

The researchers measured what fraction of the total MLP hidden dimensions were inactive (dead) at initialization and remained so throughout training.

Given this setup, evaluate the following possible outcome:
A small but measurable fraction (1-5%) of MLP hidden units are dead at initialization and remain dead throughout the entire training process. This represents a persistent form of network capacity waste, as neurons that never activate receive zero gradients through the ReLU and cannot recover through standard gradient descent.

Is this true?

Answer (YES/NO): YES